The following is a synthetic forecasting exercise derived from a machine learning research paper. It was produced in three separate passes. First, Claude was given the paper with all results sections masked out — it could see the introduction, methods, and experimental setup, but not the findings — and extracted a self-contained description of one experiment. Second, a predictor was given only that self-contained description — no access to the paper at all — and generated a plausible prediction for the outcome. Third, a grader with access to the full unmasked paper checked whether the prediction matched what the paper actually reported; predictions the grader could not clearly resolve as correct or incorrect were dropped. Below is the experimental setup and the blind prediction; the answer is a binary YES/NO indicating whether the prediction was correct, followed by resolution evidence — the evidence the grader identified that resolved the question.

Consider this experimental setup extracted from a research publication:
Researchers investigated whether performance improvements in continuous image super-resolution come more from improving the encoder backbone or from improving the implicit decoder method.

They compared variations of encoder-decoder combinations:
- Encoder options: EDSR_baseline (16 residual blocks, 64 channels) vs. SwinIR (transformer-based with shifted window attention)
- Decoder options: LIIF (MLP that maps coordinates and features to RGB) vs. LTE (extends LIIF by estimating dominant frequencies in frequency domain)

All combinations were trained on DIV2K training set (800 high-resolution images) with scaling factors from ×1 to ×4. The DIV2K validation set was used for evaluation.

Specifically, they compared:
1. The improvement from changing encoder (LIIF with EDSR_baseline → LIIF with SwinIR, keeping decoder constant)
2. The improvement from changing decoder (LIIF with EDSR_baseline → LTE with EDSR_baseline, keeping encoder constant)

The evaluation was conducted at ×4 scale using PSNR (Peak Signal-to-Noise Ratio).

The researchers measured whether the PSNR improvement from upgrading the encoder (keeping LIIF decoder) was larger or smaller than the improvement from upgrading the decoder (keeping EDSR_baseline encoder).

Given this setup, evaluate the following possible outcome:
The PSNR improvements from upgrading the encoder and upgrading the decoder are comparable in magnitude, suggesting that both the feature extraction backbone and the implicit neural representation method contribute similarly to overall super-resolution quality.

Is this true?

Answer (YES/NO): NO